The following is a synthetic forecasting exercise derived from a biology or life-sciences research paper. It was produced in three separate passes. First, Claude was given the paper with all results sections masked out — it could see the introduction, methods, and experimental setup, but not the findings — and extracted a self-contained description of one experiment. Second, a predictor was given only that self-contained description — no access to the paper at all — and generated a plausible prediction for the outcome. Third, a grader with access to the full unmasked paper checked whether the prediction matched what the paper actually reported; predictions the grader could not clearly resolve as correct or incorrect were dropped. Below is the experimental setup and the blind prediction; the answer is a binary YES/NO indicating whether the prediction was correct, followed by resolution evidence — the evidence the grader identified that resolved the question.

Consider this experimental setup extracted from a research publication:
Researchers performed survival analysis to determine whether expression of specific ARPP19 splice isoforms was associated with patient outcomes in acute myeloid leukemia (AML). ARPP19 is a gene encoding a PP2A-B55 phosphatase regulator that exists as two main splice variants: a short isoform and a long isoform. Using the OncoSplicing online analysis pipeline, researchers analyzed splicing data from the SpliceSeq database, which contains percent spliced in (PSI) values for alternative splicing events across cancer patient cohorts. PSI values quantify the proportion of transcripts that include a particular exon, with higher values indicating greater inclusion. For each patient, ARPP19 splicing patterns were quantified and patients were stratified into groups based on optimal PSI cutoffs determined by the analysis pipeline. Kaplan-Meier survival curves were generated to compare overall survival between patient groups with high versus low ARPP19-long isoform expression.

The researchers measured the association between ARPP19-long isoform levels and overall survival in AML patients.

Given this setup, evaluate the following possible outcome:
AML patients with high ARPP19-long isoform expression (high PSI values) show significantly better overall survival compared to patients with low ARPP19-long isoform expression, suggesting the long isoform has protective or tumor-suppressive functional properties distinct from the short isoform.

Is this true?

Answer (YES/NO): NO